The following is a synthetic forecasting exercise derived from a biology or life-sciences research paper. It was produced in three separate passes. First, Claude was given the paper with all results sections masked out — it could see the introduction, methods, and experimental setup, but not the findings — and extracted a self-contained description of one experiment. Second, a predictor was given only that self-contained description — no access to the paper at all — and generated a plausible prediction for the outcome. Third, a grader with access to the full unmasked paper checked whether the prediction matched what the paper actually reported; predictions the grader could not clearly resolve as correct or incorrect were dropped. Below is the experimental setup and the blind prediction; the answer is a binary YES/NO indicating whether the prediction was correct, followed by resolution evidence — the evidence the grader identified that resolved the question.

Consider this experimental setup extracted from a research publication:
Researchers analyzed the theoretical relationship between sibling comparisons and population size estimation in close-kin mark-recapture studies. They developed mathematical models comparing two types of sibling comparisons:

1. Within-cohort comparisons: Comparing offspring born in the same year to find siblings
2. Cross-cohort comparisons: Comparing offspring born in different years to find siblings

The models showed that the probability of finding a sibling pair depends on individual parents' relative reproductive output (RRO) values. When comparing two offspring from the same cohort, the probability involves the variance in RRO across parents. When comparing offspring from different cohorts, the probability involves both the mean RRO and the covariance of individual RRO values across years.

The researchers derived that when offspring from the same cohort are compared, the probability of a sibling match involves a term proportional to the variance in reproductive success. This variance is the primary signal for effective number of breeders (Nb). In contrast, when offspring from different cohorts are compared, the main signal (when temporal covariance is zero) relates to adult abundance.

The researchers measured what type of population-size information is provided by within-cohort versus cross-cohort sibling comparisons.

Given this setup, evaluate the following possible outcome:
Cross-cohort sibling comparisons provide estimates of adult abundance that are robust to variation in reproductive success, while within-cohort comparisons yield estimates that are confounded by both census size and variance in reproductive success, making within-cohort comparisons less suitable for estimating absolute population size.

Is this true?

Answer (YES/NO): NO